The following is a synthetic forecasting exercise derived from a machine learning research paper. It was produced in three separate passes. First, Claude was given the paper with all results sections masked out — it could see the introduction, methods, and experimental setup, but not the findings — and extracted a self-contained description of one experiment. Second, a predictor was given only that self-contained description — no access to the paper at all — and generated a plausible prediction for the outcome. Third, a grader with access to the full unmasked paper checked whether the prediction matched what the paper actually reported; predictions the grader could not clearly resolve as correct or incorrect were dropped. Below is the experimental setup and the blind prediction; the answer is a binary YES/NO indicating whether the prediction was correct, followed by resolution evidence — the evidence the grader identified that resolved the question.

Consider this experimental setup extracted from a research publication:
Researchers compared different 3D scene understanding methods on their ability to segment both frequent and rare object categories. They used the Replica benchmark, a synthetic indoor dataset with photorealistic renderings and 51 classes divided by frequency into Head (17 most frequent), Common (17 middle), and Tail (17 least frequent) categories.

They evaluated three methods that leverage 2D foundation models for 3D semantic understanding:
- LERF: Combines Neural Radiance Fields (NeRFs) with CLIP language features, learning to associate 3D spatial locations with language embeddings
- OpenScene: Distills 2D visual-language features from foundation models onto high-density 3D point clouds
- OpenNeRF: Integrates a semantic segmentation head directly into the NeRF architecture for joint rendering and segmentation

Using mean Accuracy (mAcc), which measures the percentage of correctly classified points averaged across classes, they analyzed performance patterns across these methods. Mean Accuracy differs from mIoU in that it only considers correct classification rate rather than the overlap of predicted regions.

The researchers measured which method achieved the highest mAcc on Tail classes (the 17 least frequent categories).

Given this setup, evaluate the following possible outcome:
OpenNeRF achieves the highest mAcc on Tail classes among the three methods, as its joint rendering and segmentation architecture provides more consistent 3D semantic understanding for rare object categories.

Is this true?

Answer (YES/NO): YES